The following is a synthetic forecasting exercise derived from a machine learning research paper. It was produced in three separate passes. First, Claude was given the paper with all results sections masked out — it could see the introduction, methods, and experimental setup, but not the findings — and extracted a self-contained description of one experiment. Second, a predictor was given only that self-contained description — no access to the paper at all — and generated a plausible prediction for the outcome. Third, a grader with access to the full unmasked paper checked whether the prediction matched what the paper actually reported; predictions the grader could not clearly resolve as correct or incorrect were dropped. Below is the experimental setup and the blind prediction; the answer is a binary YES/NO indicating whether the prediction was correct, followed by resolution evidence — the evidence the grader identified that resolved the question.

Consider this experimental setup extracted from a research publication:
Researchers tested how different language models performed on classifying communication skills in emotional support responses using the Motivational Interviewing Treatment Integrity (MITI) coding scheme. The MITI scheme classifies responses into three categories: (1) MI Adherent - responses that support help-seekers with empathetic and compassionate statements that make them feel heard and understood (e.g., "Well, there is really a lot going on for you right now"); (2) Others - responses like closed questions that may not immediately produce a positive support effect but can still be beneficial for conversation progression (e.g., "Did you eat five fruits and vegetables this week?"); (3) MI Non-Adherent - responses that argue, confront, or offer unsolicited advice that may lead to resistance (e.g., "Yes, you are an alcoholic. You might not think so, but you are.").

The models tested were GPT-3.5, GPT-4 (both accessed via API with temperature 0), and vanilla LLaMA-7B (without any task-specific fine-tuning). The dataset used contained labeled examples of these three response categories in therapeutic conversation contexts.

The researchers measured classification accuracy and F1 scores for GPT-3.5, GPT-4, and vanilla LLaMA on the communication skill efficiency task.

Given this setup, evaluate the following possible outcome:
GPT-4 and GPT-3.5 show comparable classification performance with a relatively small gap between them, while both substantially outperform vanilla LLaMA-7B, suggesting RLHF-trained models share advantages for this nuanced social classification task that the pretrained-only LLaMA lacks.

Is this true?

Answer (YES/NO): NO